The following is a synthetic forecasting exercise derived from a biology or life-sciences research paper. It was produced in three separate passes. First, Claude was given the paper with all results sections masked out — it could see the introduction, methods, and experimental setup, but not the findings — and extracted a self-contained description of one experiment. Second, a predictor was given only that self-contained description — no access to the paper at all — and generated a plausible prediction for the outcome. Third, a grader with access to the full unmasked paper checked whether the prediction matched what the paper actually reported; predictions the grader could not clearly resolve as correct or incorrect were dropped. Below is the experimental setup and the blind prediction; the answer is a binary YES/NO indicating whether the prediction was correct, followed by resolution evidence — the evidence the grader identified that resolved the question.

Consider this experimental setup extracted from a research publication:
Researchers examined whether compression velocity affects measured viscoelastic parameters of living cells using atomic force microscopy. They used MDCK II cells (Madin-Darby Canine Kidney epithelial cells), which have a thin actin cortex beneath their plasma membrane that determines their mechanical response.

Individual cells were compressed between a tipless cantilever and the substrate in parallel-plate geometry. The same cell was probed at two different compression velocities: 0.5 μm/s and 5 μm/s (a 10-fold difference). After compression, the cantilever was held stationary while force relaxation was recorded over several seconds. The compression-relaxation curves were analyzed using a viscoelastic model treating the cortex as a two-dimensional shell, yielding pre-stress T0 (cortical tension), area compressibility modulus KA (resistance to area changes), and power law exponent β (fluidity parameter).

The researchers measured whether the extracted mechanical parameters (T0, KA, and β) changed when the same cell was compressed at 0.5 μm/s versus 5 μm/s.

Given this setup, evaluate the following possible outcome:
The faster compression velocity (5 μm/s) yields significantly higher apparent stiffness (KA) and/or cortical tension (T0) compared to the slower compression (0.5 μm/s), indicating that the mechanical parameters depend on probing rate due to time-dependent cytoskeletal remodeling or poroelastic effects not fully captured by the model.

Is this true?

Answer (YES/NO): NO